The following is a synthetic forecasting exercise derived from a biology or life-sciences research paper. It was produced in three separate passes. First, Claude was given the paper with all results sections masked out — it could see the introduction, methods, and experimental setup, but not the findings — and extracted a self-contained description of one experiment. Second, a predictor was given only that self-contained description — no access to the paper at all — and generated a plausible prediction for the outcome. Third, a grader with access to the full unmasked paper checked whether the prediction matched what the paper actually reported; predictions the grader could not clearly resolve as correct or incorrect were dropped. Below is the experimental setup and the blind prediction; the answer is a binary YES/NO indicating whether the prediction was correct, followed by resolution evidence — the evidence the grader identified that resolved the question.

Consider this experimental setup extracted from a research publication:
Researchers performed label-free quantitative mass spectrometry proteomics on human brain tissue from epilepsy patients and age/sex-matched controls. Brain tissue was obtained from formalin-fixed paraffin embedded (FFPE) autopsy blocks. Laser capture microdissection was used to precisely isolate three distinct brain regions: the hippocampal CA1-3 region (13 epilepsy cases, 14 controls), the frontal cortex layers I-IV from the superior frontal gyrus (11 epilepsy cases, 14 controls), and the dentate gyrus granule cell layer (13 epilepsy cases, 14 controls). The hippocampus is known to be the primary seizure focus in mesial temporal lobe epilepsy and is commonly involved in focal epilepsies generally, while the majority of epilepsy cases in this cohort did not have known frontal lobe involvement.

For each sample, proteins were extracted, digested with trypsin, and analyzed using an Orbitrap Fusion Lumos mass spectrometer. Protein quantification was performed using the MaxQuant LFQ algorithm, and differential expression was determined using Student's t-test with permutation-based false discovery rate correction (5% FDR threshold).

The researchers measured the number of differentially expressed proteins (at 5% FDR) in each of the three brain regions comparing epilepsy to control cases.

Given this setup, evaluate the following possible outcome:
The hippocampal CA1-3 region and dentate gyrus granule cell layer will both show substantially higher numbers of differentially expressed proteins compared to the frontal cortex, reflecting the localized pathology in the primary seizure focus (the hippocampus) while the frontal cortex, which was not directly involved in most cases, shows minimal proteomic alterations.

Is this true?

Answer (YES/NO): NO